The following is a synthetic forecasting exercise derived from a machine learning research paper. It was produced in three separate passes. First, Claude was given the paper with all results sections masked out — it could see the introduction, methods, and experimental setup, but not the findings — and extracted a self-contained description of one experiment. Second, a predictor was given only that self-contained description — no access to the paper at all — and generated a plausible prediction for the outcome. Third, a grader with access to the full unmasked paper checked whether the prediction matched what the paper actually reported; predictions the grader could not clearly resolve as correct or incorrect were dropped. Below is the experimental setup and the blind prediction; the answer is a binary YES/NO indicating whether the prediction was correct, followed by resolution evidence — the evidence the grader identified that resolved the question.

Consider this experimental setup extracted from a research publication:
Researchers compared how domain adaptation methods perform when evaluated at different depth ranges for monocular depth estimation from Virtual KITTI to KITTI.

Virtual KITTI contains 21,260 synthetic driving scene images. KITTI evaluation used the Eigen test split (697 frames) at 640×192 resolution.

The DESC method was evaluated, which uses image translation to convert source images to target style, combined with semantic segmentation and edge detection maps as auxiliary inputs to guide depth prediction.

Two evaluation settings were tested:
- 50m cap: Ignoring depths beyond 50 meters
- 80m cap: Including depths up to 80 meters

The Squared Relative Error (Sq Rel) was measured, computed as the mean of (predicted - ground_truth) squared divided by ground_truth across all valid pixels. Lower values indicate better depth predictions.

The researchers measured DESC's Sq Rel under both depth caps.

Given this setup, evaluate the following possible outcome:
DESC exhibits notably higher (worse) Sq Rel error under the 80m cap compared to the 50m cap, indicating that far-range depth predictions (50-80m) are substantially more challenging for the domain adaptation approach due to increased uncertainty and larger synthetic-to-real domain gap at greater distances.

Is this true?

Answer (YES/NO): YES